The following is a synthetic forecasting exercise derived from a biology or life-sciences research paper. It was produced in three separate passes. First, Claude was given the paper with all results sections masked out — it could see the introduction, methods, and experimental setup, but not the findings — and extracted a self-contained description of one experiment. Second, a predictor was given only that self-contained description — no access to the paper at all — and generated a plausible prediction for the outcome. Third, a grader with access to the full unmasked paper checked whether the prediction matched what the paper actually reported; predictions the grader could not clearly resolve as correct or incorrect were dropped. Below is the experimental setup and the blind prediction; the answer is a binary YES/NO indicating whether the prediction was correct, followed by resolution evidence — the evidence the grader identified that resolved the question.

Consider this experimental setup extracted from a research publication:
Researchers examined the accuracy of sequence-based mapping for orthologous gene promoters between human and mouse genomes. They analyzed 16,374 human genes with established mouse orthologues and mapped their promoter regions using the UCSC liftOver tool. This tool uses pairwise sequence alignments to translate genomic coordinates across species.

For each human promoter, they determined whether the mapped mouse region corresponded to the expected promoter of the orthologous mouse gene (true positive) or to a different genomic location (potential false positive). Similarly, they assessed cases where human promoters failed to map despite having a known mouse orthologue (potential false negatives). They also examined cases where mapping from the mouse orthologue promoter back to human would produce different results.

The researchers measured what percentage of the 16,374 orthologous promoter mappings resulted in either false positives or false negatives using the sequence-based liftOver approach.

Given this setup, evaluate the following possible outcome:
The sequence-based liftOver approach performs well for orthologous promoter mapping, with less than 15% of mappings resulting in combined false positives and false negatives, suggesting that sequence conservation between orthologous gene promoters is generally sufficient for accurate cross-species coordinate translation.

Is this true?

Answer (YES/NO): NO